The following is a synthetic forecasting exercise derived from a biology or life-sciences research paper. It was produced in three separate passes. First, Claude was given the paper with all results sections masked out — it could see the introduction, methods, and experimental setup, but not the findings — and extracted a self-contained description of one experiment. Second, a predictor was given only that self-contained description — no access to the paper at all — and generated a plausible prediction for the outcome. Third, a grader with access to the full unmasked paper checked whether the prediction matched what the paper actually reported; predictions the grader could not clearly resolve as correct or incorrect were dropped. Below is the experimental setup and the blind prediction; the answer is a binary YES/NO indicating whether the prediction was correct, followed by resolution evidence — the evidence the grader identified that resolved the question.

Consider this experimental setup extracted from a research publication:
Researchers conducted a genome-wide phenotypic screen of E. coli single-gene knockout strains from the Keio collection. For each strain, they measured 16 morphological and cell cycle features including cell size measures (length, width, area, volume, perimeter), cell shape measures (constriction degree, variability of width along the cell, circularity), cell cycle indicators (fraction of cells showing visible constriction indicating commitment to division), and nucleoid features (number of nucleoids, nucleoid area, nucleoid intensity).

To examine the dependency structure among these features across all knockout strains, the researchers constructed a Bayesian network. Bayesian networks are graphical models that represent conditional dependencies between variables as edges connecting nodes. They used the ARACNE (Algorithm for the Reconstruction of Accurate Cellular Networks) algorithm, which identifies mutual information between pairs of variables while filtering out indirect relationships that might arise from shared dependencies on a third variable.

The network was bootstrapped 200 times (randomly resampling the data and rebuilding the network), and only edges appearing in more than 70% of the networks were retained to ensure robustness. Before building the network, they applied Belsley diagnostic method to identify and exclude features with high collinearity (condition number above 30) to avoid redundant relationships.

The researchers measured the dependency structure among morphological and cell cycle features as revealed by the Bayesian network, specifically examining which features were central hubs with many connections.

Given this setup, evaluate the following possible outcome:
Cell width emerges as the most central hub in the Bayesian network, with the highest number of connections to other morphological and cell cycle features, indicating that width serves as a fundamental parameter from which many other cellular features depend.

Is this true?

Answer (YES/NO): NO